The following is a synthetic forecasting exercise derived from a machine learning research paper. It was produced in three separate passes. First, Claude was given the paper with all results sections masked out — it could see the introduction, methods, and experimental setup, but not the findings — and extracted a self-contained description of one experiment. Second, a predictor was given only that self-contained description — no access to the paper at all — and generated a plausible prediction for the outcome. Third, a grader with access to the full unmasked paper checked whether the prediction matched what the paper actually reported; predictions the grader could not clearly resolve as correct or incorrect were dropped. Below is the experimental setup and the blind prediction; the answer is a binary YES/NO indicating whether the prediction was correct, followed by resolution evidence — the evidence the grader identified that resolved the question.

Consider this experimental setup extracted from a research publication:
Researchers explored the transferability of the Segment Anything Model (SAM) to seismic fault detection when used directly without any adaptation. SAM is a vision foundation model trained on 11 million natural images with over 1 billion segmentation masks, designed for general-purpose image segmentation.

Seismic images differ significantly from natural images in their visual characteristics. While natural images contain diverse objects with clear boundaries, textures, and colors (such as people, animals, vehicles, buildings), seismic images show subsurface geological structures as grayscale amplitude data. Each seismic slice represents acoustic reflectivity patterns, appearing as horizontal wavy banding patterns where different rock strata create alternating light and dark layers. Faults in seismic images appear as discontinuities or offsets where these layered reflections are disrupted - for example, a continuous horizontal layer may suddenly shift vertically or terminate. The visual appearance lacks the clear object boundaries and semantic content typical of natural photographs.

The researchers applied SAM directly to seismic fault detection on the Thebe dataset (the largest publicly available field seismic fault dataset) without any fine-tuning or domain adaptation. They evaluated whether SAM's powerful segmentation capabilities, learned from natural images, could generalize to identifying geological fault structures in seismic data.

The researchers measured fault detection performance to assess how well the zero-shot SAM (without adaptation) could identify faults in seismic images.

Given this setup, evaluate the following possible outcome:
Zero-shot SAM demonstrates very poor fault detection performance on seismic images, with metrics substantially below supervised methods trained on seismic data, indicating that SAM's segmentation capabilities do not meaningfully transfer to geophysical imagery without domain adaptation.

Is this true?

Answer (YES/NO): YES